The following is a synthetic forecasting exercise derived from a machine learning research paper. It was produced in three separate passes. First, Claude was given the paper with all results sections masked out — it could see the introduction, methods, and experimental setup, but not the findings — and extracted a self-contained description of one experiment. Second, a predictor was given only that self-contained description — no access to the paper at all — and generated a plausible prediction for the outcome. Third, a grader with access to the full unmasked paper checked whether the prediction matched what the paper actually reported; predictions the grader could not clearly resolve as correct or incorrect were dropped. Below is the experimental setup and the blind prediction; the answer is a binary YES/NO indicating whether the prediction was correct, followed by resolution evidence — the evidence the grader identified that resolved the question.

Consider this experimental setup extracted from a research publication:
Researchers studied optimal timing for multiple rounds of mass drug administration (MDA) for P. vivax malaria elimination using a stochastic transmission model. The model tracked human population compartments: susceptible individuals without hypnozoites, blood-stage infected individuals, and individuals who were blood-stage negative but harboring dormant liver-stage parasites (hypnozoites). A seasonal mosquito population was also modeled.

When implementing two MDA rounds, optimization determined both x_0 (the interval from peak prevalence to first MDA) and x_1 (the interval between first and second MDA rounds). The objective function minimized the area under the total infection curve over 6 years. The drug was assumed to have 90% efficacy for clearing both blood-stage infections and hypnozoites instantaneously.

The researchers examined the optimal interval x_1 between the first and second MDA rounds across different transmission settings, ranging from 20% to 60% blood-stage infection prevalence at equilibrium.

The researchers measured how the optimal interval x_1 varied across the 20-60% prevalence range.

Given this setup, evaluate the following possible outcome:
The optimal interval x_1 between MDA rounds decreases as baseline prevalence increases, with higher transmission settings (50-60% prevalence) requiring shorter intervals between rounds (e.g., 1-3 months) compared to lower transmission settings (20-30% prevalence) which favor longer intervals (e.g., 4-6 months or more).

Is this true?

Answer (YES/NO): NO